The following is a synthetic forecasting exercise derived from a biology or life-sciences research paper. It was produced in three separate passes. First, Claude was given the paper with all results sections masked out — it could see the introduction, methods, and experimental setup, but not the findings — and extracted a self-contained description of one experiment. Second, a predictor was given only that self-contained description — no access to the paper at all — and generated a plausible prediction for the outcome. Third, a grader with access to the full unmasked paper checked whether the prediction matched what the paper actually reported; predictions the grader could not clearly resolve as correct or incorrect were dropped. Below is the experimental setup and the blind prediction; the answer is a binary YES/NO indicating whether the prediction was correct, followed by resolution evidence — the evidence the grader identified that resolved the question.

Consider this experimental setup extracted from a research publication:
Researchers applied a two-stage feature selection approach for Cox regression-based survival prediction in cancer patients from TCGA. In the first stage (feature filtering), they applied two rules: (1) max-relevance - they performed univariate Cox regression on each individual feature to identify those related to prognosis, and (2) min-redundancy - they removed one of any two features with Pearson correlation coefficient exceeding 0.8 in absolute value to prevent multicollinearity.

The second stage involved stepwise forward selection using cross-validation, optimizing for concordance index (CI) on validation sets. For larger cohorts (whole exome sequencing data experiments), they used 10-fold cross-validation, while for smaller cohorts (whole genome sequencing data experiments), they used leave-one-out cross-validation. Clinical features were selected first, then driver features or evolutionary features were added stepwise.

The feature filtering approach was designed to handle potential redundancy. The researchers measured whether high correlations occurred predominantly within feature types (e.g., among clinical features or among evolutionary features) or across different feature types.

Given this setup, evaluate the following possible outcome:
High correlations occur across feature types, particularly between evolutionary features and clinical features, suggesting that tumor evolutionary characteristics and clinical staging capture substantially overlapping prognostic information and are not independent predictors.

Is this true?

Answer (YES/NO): NO